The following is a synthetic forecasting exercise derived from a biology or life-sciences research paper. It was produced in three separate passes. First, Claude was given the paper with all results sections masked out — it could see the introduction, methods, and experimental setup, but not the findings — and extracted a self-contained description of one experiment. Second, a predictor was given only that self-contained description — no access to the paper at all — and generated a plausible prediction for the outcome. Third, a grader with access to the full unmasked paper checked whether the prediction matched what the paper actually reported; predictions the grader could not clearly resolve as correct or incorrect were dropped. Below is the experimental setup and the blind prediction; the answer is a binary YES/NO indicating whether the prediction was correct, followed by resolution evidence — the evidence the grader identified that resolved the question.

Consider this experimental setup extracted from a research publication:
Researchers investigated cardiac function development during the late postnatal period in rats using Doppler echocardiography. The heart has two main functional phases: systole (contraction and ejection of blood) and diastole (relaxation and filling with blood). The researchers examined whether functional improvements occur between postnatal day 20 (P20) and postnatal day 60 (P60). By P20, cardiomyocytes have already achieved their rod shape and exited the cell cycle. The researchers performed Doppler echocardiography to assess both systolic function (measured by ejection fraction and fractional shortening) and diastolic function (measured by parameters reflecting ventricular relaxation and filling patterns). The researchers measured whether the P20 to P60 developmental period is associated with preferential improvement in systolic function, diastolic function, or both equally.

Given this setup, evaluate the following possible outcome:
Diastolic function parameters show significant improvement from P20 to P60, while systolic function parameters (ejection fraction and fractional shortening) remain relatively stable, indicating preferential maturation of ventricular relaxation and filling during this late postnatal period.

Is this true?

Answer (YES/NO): YES